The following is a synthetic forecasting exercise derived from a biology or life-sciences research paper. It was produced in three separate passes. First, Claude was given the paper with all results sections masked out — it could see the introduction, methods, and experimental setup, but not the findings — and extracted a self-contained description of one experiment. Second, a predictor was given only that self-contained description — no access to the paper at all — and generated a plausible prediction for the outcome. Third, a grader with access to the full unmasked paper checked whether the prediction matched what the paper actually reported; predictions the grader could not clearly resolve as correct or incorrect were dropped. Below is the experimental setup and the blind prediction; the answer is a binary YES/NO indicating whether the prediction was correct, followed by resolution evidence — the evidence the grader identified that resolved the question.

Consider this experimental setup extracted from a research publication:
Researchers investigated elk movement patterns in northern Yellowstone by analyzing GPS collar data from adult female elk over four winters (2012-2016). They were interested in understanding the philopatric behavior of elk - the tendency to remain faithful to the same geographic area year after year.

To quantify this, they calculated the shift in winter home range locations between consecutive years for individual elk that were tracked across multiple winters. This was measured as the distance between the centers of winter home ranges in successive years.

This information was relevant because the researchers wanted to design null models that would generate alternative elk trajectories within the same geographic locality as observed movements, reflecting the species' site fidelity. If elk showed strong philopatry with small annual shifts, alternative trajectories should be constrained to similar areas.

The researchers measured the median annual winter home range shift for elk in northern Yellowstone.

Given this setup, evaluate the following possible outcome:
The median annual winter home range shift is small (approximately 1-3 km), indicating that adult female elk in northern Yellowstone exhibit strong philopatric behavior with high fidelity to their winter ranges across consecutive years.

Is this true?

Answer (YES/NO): NO